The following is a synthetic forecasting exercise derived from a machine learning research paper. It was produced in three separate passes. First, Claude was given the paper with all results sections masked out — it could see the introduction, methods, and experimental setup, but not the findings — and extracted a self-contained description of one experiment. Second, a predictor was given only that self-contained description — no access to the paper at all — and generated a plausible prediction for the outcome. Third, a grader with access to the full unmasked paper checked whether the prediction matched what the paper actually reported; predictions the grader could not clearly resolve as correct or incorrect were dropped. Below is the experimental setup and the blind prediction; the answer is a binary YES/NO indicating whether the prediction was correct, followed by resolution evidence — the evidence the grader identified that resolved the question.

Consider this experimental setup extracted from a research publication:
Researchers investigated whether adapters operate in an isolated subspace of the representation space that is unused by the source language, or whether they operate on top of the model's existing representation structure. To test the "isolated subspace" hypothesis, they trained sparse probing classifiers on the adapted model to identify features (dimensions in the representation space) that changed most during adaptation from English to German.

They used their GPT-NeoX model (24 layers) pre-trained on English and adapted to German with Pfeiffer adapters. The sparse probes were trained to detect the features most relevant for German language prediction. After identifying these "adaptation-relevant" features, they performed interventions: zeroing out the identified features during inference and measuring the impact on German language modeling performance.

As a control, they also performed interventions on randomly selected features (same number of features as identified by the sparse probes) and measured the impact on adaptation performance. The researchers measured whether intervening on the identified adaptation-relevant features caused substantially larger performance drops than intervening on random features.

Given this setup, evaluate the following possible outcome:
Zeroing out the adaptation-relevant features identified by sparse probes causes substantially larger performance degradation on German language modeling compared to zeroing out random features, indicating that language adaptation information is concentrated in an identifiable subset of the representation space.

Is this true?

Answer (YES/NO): NO